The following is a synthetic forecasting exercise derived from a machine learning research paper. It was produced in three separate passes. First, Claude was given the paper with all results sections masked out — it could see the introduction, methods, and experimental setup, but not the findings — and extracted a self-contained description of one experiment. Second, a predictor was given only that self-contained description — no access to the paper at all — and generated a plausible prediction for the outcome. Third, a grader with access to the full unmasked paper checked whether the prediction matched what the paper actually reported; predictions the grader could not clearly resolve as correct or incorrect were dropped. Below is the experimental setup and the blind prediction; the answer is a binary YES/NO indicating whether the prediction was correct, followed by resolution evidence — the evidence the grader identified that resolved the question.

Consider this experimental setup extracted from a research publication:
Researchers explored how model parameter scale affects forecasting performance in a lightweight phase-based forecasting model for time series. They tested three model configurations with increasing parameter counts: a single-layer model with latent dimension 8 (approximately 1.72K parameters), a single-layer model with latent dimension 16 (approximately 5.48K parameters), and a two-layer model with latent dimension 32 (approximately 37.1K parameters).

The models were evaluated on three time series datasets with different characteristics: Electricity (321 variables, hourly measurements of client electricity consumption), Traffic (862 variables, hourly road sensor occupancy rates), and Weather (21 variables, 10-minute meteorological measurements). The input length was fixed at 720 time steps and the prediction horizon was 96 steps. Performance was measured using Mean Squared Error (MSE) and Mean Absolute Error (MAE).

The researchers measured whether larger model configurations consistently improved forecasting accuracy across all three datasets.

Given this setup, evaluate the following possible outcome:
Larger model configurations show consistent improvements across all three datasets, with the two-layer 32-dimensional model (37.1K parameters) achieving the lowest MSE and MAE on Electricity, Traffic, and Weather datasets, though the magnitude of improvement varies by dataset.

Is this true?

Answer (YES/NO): NO